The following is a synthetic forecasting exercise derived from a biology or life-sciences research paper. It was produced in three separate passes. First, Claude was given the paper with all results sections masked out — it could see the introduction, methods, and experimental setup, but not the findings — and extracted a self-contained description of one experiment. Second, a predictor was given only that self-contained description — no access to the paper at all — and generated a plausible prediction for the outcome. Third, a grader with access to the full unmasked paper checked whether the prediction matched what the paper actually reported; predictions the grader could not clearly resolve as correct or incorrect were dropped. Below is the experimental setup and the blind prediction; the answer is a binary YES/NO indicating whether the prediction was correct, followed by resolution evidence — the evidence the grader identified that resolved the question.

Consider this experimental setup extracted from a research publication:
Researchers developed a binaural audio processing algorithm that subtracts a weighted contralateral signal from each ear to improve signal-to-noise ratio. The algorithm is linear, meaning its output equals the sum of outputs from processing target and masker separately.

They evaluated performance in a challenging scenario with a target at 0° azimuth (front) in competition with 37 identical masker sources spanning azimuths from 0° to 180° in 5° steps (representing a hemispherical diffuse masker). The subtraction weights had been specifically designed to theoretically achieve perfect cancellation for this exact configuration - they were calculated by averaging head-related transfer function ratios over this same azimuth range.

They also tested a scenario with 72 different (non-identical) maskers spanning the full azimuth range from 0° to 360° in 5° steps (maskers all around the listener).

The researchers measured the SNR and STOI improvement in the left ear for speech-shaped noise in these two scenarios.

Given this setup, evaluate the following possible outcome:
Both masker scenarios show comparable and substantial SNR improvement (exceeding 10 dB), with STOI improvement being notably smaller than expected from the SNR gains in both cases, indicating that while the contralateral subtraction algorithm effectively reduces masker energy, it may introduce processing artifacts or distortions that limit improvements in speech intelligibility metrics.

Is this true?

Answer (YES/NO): NO